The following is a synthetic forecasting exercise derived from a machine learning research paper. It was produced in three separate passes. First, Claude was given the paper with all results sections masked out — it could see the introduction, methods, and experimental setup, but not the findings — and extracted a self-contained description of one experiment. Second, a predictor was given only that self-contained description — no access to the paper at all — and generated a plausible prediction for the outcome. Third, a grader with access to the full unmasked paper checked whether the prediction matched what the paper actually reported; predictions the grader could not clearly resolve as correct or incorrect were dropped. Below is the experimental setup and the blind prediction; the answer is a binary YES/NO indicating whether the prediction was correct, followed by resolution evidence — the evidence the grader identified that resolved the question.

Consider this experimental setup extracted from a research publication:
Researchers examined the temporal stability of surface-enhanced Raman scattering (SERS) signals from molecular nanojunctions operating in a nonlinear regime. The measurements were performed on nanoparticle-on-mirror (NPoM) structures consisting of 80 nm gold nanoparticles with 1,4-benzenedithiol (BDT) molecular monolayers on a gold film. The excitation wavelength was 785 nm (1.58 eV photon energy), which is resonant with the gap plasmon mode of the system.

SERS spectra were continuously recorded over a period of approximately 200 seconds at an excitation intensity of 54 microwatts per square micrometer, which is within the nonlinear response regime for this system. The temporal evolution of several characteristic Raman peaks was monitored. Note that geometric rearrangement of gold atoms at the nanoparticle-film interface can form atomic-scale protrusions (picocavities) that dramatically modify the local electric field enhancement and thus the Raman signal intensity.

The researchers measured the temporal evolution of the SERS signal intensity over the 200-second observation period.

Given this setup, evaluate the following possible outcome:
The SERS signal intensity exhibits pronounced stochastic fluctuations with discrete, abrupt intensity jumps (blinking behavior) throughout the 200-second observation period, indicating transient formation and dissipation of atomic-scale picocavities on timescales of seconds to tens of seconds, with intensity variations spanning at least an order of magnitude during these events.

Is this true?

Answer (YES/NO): NO